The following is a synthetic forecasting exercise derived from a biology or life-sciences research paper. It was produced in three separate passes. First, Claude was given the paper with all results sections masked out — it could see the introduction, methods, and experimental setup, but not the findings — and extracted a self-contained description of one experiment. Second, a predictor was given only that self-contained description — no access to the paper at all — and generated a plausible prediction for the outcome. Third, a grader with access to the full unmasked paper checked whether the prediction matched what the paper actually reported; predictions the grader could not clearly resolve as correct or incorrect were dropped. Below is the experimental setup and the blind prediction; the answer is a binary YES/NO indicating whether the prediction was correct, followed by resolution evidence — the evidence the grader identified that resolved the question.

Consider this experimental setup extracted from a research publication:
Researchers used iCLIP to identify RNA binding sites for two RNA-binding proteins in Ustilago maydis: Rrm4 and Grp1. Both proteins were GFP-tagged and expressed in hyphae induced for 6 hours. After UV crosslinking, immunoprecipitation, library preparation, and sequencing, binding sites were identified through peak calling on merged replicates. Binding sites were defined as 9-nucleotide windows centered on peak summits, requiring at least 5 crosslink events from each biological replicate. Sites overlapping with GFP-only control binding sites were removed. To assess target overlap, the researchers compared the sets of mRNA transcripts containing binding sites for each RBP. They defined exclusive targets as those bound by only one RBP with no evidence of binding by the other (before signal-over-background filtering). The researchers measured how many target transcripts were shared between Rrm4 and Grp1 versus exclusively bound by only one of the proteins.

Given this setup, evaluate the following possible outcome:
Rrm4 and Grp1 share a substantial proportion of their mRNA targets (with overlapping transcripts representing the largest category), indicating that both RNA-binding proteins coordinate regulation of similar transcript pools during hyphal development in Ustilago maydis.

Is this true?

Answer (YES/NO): YES